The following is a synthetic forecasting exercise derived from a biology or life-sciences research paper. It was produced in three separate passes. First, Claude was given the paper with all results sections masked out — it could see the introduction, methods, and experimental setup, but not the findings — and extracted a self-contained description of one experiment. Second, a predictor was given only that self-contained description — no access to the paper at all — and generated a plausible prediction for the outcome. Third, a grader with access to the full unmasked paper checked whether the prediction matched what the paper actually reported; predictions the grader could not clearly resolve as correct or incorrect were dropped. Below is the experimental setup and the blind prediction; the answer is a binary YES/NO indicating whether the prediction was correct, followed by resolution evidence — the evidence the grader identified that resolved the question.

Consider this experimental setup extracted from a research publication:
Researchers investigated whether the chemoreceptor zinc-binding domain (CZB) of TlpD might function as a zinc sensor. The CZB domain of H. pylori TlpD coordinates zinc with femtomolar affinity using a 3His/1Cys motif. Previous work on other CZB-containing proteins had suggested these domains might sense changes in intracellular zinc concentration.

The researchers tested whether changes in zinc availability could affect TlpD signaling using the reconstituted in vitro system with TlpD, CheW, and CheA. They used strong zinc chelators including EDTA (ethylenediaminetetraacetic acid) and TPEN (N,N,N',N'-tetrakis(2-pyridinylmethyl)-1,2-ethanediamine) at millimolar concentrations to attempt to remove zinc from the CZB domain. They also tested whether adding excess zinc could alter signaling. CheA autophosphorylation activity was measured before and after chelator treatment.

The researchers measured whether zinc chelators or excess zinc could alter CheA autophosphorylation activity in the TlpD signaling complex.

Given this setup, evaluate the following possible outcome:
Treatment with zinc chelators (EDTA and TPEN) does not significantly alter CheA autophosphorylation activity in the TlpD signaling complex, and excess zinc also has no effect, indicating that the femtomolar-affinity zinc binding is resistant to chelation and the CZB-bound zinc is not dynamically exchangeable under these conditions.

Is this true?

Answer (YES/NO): NO